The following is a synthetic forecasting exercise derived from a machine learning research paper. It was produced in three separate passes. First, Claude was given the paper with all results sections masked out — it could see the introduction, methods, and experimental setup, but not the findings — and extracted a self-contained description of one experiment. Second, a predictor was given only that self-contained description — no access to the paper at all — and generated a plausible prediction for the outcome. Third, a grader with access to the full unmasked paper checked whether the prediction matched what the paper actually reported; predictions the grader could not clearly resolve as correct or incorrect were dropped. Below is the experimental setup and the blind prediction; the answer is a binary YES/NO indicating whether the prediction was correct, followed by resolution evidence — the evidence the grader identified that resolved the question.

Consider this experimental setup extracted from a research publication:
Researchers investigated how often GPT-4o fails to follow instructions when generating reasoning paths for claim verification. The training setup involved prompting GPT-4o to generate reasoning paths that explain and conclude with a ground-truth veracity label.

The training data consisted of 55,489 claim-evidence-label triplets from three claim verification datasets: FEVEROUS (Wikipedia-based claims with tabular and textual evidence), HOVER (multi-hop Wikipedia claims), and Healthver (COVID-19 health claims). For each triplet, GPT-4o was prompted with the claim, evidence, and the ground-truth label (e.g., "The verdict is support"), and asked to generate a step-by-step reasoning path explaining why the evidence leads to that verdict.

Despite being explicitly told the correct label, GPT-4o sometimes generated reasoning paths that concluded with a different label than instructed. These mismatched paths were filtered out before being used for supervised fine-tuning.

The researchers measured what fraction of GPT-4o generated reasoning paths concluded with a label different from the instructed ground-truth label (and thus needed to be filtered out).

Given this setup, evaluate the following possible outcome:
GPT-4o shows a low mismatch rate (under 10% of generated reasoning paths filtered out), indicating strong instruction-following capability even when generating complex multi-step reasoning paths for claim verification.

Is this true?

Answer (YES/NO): YES